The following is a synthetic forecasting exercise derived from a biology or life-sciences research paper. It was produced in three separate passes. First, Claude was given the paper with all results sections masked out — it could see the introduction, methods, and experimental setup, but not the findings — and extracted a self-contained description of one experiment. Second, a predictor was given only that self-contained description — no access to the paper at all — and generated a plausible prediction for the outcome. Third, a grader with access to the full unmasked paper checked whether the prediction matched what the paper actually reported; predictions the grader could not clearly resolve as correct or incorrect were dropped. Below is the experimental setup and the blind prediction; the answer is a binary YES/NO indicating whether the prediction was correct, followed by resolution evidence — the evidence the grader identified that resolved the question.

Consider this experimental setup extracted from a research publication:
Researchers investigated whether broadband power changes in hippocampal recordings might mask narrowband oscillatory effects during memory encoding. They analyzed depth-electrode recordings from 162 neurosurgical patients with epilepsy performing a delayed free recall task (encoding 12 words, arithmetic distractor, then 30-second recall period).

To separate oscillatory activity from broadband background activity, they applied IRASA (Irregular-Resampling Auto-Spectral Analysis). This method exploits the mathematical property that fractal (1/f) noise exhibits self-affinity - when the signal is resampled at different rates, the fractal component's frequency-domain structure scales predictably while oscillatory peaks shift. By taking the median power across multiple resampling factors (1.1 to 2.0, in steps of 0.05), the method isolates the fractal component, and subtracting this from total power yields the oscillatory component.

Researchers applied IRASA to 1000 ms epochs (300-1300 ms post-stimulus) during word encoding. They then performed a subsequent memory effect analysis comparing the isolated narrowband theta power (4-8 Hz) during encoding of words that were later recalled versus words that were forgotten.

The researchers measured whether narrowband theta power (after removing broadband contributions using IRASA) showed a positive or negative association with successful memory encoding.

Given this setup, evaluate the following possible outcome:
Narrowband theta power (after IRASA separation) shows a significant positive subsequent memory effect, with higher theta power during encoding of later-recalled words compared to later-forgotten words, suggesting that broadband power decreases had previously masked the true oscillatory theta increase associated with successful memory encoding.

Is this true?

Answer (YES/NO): YES